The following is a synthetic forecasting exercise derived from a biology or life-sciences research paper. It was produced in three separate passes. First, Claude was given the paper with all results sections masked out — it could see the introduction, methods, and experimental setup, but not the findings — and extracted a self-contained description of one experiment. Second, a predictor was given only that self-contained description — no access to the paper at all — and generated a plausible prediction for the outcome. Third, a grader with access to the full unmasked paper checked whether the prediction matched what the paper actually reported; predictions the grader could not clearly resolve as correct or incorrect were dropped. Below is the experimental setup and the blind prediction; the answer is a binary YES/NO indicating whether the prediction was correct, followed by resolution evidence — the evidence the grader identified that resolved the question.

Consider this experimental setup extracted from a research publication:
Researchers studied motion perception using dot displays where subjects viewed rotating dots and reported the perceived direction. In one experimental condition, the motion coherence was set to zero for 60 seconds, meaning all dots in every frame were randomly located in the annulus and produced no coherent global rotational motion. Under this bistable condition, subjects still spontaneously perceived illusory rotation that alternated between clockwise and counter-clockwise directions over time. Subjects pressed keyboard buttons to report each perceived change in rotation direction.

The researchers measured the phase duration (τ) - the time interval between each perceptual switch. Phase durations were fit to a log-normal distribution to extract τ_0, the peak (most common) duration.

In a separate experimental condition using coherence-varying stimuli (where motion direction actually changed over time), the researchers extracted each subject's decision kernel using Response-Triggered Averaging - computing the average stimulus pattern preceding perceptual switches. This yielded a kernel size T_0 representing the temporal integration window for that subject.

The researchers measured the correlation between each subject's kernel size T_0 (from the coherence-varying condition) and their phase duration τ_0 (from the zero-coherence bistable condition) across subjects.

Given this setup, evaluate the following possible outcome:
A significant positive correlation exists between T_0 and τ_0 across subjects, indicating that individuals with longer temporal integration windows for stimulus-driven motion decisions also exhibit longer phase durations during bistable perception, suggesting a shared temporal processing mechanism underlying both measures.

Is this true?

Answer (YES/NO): YES